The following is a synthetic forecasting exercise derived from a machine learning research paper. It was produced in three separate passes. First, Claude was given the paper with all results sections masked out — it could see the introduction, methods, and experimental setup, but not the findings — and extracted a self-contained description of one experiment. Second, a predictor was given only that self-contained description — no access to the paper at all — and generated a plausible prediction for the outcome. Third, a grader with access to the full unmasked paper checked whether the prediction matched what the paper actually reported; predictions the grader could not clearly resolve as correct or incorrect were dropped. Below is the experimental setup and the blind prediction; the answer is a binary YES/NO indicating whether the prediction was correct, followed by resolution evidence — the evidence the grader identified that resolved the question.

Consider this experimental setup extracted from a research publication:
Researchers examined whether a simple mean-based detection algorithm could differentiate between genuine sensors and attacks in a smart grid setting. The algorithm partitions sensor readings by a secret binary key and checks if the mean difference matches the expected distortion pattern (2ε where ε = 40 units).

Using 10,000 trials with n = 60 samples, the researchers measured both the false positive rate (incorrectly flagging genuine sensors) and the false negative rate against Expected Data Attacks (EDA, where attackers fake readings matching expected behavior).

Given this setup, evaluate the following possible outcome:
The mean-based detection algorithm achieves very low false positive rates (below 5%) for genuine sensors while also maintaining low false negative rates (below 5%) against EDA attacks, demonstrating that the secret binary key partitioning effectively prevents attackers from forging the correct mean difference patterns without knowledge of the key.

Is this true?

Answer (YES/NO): NO